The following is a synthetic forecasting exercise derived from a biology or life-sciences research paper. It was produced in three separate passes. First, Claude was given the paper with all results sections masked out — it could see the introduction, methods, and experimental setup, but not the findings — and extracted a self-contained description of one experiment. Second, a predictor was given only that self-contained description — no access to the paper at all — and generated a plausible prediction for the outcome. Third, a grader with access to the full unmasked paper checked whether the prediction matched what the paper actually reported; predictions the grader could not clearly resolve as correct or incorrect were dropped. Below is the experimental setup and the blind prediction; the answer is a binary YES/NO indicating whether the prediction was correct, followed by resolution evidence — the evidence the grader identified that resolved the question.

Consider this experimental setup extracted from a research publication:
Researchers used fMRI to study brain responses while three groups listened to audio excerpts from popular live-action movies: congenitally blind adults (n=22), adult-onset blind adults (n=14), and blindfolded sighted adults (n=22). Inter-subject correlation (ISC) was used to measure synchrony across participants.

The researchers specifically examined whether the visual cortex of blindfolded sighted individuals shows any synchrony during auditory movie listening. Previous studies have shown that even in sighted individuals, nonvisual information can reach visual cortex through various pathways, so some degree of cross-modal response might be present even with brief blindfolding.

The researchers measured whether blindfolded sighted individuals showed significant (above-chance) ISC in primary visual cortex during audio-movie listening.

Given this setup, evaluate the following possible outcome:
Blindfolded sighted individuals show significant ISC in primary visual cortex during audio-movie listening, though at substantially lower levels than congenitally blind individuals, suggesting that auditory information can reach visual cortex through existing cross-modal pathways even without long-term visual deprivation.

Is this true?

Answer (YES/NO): YES